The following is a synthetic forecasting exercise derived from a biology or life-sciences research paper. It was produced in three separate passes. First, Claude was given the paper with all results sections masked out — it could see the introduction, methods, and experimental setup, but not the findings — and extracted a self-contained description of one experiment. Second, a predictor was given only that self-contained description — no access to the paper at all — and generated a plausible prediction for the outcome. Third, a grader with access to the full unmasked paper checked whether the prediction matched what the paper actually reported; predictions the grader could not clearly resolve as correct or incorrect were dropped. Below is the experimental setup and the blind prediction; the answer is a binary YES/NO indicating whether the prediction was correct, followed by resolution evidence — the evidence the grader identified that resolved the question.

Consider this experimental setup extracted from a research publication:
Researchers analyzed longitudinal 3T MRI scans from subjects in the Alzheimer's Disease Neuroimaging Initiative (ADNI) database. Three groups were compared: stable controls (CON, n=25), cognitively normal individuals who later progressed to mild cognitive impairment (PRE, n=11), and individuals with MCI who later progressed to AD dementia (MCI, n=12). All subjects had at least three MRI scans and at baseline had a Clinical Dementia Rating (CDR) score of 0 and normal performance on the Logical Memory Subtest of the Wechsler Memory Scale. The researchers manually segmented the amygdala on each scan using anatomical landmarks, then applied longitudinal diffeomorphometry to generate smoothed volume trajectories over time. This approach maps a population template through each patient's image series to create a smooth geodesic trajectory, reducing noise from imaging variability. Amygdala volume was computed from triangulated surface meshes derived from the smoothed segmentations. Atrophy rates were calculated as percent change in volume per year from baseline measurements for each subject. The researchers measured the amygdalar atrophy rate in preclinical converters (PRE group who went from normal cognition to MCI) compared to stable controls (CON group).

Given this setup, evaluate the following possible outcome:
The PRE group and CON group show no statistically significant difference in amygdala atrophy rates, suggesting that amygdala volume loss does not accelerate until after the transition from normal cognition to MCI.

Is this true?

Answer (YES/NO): NO